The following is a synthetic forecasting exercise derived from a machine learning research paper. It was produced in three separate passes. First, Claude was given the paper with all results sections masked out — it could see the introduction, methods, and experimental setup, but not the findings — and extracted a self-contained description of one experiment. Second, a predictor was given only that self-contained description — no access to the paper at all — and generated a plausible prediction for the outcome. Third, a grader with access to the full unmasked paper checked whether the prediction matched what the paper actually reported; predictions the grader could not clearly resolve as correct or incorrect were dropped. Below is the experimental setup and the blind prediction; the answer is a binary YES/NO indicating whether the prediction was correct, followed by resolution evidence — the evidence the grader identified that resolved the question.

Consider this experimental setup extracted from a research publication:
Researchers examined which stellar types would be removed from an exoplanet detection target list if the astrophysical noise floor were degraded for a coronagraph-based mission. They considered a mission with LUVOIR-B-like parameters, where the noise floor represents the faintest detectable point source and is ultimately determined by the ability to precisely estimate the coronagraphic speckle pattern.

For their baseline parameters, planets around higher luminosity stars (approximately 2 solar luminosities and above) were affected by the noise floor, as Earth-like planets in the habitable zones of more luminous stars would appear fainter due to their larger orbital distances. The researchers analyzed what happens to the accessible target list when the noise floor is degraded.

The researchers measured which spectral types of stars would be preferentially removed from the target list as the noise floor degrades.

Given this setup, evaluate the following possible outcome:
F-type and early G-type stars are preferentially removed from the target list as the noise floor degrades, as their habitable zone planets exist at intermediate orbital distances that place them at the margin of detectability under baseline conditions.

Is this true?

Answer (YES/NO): NO